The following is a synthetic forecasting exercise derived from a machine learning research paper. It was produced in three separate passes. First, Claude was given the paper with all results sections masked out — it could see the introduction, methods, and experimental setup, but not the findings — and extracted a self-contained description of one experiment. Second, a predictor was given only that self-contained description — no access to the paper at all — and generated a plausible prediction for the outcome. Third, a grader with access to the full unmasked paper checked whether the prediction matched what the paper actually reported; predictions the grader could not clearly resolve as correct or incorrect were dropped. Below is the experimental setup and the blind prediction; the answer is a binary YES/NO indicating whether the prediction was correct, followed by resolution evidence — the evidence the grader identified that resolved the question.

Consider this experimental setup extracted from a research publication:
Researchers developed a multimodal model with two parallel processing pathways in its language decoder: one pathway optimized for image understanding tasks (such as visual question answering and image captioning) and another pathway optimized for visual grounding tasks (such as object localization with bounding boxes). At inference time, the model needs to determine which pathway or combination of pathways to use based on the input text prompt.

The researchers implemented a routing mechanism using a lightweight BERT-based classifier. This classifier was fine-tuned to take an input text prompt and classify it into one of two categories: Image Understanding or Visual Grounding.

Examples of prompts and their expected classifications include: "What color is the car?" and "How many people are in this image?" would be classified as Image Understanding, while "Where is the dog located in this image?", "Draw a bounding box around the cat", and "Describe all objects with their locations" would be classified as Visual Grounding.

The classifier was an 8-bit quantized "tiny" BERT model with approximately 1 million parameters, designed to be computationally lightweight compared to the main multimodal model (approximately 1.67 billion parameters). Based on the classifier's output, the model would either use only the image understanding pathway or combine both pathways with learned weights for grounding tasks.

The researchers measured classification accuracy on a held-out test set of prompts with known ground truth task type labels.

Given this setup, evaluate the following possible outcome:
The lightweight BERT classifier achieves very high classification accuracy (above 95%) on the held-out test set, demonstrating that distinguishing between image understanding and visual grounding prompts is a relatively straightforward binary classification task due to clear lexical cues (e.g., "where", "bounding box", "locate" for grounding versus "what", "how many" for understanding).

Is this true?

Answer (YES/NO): YES